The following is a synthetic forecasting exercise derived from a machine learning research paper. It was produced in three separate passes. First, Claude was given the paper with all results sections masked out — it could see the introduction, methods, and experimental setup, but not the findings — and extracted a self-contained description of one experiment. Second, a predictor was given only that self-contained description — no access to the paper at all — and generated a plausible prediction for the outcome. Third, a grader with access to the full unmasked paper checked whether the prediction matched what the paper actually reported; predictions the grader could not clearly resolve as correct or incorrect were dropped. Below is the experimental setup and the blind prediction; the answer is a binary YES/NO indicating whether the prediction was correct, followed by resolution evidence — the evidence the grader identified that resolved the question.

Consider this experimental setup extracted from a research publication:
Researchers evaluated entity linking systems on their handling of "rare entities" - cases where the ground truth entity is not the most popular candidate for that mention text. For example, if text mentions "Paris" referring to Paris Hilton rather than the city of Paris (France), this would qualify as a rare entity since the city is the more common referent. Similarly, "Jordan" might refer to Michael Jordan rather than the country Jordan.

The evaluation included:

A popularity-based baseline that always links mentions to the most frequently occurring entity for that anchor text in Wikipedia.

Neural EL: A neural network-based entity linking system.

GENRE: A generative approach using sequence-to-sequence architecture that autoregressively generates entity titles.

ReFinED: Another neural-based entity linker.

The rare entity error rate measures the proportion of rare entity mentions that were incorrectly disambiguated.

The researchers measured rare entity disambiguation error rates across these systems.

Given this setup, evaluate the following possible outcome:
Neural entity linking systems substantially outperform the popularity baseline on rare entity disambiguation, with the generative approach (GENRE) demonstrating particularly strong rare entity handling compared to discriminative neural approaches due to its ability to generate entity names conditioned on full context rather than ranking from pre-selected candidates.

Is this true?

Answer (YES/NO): NO